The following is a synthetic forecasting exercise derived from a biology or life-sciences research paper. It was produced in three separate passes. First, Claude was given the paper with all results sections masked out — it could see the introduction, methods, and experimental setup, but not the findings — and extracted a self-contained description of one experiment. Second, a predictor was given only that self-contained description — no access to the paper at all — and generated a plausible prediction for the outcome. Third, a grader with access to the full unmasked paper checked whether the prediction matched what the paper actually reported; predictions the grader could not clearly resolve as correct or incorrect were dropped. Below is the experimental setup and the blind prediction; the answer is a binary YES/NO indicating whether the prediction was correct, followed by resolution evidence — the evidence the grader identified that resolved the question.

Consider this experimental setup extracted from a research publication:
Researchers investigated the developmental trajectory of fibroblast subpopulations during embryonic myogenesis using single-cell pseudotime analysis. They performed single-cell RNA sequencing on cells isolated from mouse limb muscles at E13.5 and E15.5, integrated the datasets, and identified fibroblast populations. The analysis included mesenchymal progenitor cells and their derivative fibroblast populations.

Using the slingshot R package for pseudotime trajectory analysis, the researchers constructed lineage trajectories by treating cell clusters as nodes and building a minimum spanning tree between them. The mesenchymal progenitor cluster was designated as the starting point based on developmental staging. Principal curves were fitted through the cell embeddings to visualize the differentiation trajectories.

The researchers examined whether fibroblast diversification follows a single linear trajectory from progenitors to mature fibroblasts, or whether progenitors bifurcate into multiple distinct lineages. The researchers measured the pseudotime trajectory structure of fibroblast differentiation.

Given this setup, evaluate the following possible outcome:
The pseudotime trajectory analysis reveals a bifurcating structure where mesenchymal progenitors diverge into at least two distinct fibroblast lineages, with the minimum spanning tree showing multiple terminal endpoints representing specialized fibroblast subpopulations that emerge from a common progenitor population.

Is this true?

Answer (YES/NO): YES